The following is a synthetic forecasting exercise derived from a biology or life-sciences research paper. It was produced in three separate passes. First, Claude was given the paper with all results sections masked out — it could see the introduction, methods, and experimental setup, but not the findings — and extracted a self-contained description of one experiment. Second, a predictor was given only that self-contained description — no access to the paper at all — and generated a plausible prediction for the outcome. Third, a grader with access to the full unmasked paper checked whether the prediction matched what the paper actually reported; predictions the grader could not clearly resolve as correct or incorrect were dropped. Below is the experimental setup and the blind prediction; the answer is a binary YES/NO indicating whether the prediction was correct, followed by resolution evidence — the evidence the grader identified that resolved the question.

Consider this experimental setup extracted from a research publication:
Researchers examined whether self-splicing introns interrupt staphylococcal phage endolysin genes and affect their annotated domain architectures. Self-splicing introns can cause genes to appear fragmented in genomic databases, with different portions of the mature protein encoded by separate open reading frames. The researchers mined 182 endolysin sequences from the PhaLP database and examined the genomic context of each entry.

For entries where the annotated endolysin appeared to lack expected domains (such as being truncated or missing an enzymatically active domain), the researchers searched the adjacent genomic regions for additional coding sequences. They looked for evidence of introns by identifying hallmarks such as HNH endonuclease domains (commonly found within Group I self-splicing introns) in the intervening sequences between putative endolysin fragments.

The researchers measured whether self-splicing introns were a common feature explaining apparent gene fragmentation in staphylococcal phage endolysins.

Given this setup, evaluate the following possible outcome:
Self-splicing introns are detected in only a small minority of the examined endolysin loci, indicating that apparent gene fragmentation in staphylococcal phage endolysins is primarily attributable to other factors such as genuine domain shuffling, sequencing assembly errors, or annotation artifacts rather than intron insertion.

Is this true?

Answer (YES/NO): NO